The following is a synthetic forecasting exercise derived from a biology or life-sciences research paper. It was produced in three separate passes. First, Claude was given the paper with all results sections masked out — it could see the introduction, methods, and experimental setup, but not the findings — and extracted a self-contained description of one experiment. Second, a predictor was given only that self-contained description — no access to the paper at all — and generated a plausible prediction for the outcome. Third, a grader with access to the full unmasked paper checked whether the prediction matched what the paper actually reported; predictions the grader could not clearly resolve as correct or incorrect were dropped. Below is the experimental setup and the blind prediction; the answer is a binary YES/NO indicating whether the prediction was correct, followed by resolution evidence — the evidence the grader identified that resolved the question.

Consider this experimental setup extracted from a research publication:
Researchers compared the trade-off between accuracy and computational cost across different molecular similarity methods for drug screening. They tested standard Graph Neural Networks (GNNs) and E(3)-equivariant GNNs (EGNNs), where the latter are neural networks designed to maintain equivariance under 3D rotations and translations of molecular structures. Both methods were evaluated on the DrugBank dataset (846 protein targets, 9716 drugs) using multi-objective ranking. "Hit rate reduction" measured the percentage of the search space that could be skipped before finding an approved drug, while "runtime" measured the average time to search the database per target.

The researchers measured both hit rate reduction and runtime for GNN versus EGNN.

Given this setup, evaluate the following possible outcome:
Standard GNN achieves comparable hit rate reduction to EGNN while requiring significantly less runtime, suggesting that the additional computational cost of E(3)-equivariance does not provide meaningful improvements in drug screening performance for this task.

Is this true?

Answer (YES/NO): NO